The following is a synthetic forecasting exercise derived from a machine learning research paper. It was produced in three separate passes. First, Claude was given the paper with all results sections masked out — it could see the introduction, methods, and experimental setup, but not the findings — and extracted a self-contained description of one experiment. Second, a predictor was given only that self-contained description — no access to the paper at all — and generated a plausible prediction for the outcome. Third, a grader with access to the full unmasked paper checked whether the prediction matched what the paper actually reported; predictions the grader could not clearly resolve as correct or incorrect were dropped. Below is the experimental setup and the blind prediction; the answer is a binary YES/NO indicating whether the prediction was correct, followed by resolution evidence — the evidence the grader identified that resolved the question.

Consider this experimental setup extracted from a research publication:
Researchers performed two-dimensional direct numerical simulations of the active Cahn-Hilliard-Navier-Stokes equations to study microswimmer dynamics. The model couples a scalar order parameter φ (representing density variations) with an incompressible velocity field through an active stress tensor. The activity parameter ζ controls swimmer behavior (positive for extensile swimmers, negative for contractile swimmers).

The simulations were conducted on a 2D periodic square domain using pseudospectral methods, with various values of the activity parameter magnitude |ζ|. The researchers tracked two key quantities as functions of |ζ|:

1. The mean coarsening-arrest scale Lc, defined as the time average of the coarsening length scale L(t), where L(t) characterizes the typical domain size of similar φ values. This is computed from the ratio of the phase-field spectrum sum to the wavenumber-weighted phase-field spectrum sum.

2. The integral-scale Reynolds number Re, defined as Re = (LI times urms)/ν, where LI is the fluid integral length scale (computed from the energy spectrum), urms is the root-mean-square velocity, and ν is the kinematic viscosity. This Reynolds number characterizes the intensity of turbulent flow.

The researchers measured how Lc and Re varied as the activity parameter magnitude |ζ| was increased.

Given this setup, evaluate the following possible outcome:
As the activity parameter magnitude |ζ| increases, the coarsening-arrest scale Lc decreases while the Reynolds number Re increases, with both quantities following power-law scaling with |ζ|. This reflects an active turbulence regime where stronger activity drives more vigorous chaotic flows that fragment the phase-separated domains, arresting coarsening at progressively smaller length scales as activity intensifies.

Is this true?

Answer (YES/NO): NO